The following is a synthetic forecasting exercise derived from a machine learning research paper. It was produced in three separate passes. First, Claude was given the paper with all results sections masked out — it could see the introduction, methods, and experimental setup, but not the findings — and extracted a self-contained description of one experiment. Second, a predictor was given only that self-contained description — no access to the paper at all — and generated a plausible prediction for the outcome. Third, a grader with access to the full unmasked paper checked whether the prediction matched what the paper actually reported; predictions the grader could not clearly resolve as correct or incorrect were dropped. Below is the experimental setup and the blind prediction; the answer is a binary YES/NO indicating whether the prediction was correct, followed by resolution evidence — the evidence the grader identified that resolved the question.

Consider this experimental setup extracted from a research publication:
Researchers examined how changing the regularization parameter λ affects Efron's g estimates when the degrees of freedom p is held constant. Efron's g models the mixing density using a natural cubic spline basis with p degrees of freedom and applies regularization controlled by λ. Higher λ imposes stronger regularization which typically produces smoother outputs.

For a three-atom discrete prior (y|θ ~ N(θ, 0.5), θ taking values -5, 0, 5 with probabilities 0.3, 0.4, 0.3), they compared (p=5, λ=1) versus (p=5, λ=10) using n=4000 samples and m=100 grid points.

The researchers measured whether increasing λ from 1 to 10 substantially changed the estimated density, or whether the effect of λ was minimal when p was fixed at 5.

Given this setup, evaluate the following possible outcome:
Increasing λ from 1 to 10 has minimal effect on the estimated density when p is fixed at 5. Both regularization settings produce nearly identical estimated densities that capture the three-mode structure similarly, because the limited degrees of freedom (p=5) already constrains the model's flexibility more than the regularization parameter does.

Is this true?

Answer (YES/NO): NO